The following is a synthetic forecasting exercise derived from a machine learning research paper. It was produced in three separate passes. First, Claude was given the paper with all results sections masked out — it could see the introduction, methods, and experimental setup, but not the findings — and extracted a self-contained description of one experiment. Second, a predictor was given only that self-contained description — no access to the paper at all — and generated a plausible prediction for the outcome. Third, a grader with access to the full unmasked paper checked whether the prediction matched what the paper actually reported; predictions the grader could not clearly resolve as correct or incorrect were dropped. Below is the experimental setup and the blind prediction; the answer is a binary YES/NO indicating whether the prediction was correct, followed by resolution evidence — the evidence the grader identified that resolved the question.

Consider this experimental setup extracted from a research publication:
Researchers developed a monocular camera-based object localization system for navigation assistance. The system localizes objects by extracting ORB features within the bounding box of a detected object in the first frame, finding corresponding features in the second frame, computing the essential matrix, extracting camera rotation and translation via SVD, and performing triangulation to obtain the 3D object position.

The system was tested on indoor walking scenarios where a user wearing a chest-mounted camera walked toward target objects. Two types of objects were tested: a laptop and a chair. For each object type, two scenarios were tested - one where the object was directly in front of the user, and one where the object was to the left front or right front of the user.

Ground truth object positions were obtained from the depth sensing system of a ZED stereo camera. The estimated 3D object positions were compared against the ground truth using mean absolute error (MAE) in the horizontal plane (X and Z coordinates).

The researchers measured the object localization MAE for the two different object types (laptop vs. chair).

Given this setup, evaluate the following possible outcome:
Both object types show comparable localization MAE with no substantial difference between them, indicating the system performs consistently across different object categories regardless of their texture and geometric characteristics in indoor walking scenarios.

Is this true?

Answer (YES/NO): NO